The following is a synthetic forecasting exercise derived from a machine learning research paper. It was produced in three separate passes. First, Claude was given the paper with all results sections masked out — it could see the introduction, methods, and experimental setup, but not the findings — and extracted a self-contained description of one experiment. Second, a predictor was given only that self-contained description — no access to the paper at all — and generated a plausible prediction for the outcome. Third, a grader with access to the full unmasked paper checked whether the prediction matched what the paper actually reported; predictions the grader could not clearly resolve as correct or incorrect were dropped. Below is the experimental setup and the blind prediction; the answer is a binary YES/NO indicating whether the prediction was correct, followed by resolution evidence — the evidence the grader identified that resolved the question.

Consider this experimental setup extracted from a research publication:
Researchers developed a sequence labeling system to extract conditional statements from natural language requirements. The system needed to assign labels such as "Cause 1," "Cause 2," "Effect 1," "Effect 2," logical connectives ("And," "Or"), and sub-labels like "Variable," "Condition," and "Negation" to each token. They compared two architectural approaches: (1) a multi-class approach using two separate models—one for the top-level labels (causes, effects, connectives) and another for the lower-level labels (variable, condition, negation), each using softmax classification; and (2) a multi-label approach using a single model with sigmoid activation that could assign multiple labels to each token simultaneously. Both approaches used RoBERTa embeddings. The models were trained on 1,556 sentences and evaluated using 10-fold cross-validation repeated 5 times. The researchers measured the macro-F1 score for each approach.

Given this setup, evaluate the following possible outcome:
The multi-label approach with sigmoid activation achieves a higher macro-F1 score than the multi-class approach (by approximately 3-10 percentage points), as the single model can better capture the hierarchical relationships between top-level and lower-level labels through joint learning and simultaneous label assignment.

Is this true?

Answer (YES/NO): YES